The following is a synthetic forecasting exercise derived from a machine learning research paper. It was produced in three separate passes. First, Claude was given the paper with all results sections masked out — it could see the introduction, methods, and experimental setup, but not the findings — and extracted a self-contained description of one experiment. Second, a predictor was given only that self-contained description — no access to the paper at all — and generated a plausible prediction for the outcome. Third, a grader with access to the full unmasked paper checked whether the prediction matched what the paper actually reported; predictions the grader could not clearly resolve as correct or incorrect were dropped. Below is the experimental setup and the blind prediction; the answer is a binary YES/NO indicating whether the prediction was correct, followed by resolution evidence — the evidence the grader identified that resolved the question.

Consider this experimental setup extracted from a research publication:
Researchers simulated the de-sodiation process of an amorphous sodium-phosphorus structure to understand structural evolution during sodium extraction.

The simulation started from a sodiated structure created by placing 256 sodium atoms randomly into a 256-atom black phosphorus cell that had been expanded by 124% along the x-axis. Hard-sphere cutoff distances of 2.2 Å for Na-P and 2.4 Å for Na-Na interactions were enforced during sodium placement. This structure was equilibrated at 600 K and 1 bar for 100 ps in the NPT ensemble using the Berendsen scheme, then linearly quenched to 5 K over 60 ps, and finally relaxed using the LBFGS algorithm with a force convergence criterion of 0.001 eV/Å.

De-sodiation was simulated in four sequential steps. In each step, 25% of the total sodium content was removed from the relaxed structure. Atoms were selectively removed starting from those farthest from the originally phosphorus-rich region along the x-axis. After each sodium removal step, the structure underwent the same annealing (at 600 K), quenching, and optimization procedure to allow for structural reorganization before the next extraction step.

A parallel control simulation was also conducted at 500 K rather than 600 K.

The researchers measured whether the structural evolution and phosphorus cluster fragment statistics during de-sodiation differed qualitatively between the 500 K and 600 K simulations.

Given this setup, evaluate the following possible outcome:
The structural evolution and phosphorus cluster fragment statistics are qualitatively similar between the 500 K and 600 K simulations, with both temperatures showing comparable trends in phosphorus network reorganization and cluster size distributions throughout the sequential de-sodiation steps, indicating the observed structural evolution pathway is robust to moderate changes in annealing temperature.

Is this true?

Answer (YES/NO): YES